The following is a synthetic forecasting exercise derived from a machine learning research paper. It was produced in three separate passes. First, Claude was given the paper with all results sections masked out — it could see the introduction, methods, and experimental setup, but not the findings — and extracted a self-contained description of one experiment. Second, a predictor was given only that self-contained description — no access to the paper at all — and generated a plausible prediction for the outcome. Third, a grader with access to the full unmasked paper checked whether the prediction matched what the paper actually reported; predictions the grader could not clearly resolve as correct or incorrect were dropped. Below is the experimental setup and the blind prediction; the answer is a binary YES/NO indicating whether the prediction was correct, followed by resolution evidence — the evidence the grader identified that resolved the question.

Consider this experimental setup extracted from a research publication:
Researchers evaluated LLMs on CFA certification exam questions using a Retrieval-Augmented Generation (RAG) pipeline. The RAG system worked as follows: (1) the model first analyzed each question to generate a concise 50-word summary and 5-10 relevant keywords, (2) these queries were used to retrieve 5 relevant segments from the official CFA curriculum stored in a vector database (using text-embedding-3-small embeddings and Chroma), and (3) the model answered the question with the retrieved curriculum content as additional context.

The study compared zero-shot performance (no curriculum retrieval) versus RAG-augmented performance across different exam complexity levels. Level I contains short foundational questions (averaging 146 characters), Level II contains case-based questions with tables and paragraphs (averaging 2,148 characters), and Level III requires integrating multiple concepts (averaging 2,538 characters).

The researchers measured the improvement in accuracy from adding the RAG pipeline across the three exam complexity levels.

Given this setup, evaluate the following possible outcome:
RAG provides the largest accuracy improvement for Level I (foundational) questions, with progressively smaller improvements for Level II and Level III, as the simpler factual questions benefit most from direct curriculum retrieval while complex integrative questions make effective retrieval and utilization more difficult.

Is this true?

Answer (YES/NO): NO